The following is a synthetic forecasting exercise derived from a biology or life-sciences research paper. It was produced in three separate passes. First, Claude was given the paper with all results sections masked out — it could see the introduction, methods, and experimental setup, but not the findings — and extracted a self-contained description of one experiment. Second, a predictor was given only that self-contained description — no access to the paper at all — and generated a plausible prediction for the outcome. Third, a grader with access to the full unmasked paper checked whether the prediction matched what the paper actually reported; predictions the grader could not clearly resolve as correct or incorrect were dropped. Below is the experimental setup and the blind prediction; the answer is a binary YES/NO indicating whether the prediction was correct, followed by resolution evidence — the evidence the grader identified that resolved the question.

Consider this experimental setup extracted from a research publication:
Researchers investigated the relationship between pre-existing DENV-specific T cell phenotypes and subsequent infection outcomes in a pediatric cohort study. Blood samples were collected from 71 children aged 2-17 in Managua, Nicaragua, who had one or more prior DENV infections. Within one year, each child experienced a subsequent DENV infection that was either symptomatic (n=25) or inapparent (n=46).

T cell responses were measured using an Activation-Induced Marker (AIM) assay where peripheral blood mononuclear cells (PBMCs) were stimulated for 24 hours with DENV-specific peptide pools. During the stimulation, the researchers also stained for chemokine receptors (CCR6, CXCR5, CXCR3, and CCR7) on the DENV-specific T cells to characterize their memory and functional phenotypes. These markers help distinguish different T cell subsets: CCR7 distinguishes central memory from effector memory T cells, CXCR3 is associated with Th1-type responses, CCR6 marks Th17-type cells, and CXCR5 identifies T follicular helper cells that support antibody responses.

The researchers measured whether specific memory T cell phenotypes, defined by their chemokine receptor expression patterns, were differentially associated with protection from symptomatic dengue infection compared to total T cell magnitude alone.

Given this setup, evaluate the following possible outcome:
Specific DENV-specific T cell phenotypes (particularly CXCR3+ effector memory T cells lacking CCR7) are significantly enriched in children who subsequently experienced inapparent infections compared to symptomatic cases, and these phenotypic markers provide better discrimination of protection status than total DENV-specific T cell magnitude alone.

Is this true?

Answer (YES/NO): NO